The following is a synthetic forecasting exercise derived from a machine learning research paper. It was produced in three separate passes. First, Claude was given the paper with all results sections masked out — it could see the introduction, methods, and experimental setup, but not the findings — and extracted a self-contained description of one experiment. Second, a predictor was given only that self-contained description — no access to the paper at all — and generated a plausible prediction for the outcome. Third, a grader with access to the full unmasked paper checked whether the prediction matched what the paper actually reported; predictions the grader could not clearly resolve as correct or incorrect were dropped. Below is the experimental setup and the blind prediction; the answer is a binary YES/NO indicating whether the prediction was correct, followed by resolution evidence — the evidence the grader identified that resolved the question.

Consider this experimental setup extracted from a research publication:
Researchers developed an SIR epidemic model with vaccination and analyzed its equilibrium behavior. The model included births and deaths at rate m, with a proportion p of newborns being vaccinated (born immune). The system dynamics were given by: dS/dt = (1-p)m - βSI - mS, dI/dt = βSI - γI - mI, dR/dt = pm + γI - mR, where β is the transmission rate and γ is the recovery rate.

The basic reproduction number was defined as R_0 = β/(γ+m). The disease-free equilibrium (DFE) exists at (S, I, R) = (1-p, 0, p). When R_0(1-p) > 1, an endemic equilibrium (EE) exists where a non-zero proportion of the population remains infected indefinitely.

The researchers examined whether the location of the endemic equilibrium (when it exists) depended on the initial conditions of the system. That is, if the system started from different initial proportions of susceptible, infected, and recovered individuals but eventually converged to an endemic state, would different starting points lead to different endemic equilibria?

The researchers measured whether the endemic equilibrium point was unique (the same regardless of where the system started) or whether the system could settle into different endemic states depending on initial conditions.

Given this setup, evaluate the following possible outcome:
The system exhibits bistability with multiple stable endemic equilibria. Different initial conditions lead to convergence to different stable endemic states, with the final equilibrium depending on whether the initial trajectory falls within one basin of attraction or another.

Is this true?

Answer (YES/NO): NO